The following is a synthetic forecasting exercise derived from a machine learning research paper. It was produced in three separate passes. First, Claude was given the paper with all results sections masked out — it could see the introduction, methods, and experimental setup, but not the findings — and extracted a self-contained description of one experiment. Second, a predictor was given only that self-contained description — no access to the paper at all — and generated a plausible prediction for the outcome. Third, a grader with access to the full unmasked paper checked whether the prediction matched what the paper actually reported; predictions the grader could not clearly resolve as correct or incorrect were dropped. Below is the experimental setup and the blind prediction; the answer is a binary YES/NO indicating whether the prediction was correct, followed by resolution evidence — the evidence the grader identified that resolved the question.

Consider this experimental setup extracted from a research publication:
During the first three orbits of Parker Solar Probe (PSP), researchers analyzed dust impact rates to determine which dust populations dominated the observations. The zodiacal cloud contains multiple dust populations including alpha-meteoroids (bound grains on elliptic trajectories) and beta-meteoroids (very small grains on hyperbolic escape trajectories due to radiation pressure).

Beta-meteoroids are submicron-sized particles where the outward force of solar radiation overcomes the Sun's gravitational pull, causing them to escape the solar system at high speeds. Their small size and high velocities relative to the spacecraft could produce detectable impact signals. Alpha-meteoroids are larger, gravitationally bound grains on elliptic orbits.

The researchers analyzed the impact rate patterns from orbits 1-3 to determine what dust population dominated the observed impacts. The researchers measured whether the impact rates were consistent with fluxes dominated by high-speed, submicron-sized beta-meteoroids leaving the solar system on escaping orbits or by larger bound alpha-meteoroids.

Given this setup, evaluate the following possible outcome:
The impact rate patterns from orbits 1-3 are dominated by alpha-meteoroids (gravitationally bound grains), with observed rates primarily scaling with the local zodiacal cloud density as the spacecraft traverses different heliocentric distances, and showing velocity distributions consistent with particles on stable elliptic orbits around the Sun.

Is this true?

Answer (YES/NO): NO